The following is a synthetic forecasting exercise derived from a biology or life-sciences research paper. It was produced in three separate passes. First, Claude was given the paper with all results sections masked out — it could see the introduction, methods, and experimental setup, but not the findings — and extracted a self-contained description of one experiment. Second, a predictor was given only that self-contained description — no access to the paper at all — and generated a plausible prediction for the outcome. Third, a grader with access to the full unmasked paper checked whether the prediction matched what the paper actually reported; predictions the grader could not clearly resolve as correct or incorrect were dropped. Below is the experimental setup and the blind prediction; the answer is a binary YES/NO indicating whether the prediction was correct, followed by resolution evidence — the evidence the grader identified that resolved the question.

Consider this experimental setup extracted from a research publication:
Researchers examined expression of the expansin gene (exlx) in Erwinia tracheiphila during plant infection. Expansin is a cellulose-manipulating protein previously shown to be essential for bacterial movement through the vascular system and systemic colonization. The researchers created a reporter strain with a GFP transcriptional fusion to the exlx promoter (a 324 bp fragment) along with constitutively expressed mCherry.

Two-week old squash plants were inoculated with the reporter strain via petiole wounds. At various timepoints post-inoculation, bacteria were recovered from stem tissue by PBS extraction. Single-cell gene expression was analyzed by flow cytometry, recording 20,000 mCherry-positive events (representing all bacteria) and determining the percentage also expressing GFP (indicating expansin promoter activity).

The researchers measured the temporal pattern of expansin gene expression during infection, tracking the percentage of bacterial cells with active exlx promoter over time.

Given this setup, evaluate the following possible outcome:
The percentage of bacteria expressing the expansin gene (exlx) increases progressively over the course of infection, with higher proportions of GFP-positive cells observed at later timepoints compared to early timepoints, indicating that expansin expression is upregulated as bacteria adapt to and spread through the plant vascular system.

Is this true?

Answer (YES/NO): NO